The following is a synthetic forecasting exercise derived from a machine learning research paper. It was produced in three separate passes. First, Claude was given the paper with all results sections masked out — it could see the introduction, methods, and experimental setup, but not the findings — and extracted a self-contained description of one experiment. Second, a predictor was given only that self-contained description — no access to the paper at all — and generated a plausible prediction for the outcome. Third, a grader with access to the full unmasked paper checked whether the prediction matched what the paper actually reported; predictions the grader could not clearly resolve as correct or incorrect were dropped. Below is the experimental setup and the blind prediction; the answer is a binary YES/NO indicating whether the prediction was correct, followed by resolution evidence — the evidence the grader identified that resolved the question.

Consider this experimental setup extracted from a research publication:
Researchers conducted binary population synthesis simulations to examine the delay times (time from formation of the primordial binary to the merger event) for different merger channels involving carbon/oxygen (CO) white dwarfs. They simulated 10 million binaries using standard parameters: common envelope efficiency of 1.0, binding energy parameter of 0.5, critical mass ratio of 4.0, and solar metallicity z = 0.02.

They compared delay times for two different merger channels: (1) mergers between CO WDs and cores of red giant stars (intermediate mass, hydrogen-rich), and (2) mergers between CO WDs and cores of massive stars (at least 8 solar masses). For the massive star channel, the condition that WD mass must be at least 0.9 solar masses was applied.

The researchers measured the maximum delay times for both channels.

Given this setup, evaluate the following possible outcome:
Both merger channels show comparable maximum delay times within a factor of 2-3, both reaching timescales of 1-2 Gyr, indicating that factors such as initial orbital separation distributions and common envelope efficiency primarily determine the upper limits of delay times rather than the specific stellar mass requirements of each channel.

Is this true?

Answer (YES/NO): NO